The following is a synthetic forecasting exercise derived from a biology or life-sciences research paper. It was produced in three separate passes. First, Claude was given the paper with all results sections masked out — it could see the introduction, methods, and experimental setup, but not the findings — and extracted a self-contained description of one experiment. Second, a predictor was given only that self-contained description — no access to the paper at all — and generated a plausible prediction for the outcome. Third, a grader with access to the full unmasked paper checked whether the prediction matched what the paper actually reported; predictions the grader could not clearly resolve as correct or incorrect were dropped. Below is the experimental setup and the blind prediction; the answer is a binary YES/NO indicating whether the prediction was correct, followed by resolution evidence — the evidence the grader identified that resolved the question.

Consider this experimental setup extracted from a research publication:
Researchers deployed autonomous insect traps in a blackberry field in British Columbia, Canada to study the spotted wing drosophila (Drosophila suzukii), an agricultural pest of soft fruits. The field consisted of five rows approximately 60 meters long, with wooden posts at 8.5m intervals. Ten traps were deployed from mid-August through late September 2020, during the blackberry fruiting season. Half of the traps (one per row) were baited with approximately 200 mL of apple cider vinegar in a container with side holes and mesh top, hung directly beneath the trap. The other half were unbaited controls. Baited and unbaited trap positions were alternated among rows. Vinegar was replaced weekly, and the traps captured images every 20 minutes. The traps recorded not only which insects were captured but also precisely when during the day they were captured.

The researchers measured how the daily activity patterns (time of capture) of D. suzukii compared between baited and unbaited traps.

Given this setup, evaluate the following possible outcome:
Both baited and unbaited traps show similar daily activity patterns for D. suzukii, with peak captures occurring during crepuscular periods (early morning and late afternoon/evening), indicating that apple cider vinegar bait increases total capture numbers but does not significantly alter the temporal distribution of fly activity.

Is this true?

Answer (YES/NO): YES